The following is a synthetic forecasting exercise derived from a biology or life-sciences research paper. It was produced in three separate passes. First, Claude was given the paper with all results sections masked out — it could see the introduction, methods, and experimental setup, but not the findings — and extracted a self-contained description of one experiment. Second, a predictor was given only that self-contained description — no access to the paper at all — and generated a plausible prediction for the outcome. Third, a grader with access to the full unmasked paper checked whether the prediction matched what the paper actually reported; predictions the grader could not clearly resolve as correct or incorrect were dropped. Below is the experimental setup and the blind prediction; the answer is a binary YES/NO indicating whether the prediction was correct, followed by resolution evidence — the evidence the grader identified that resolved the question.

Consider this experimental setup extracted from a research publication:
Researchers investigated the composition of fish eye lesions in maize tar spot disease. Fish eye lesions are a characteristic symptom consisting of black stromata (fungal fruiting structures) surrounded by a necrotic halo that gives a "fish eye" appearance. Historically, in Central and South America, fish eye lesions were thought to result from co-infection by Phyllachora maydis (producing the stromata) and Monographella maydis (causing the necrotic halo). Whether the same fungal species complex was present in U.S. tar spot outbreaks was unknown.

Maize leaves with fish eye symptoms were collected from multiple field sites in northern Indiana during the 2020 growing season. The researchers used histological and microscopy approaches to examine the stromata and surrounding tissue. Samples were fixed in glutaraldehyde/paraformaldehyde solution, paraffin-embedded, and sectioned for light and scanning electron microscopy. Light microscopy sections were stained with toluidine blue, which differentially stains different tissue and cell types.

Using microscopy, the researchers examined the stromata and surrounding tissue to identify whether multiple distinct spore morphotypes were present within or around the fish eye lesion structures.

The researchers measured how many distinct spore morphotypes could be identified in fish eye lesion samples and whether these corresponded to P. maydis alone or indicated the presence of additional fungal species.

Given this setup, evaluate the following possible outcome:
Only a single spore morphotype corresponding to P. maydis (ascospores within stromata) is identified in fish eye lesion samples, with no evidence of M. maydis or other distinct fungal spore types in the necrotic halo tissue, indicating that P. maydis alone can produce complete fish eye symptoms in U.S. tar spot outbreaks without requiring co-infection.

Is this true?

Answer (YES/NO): NO